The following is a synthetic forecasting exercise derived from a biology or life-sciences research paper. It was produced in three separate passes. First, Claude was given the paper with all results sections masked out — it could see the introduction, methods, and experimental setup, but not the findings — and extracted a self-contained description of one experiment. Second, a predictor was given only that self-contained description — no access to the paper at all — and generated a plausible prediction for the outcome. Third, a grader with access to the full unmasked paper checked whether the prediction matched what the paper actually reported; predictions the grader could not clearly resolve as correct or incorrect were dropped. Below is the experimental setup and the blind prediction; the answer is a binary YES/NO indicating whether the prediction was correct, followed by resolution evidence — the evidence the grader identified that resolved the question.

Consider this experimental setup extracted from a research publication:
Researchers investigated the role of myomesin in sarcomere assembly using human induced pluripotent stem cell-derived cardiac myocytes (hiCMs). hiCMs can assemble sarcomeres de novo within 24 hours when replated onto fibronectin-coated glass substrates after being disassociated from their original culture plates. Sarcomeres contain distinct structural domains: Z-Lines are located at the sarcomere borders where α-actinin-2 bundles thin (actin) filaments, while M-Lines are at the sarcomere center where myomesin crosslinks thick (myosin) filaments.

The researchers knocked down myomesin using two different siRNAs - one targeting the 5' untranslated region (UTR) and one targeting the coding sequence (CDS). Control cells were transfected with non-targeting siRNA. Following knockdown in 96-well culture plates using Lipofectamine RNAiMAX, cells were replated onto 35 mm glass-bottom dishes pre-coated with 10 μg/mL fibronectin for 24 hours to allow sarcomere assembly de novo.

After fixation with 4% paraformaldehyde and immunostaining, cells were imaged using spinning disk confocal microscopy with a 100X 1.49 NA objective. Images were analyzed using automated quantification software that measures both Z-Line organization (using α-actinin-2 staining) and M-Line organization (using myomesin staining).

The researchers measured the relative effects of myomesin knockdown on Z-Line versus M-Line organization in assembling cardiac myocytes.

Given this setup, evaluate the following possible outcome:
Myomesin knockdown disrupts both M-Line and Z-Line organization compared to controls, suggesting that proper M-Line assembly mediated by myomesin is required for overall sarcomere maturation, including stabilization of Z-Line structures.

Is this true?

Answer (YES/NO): NO